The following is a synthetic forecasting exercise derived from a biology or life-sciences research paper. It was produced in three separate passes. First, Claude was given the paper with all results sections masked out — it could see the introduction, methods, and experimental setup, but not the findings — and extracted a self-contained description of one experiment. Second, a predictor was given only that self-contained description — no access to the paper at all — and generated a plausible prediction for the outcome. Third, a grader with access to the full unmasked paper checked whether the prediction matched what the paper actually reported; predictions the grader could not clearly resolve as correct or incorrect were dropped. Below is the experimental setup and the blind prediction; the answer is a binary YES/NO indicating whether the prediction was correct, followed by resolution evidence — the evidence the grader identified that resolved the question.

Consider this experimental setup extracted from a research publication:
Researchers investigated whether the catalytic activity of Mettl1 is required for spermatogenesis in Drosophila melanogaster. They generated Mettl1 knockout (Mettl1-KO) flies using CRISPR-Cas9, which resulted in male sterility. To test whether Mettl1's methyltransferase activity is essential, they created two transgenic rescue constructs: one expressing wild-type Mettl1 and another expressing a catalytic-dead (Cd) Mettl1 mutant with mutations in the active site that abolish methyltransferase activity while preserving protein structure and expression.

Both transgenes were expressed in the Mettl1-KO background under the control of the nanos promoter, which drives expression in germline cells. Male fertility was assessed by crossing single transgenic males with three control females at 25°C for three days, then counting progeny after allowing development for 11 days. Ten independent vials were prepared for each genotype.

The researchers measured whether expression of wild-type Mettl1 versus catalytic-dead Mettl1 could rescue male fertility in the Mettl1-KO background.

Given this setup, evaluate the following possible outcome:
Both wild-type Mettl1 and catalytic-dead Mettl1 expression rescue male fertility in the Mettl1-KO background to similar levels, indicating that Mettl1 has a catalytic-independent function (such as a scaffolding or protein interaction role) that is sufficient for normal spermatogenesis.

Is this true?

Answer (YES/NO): NO